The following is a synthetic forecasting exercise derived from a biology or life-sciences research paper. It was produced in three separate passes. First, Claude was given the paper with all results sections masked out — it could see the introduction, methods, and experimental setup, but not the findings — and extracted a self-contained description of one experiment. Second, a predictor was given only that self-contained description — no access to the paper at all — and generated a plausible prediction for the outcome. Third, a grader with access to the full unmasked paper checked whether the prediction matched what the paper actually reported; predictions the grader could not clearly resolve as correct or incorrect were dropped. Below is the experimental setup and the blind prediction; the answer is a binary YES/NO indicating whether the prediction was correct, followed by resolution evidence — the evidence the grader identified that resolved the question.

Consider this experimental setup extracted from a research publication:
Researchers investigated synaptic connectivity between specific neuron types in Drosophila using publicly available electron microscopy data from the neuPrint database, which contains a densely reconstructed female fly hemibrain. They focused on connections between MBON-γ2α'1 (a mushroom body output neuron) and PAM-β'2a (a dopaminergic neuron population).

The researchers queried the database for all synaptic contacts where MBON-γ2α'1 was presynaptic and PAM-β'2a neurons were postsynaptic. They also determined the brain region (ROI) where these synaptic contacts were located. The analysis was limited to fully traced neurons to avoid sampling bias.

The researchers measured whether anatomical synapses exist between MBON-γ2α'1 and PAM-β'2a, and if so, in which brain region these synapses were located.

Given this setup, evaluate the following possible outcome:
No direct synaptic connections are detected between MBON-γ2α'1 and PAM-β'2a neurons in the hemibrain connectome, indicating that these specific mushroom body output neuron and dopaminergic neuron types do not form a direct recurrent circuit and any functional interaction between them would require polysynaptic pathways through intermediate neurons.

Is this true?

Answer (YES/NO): NO